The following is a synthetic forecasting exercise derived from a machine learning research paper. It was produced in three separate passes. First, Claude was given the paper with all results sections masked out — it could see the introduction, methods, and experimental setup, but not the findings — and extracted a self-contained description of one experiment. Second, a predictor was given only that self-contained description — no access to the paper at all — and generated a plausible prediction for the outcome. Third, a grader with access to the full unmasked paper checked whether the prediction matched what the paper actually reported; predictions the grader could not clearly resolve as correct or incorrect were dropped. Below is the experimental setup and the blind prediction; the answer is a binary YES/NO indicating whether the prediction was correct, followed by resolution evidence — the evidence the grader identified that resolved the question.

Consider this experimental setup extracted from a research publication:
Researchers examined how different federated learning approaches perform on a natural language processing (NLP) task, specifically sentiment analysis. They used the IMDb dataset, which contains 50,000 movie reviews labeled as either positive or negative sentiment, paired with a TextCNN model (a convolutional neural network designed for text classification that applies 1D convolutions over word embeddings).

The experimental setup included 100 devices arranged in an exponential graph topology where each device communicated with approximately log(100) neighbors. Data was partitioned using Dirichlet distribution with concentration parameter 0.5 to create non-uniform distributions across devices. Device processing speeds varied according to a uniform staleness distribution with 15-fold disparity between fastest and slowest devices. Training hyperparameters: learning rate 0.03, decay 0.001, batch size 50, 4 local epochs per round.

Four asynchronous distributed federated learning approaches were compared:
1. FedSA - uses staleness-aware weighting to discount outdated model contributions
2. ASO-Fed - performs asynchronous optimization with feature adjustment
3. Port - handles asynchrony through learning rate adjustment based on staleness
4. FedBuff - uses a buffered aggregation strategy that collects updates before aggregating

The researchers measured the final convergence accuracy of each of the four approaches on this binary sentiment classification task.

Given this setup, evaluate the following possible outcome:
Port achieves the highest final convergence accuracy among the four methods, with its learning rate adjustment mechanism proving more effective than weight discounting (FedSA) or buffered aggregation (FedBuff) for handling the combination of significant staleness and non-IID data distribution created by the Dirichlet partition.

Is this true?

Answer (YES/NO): NO